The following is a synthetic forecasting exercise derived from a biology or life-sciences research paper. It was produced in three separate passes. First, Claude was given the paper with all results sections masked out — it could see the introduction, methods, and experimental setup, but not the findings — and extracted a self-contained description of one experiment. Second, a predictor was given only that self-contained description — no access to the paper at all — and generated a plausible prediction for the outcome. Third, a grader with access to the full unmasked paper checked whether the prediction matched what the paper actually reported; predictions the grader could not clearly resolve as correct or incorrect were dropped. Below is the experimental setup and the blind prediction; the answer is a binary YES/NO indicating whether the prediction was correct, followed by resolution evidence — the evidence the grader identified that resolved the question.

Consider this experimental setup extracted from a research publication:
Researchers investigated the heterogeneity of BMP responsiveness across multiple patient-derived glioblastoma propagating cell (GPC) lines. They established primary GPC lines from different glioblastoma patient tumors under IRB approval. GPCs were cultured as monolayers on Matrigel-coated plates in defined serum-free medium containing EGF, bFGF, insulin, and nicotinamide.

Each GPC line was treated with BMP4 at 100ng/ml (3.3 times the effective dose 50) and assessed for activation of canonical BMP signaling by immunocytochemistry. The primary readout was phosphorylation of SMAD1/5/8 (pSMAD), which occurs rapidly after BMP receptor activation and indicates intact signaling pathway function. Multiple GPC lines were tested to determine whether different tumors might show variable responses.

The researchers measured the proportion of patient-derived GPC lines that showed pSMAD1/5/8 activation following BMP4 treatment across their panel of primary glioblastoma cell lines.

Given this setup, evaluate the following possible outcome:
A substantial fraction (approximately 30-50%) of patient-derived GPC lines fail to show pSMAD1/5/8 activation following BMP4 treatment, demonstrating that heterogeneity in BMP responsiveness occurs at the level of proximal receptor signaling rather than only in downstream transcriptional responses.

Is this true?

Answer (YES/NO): NO